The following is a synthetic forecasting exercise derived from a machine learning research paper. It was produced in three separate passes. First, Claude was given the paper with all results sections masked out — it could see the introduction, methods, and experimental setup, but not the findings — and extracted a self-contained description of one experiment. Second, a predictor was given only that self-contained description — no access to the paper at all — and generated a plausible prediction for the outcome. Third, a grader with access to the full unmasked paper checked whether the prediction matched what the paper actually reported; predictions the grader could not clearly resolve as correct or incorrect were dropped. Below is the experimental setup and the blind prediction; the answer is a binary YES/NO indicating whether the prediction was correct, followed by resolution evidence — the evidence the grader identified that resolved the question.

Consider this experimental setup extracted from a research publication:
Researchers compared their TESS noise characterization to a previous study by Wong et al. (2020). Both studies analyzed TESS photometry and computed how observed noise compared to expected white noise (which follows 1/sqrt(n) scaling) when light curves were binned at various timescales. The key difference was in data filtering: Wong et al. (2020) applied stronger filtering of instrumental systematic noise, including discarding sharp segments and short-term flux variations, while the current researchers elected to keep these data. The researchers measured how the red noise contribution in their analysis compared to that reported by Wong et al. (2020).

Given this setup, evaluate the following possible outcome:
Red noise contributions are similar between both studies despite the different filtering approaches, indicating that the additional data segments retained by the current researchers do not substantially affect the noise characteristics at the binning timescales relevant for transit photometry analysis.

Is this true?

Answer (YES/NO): NO